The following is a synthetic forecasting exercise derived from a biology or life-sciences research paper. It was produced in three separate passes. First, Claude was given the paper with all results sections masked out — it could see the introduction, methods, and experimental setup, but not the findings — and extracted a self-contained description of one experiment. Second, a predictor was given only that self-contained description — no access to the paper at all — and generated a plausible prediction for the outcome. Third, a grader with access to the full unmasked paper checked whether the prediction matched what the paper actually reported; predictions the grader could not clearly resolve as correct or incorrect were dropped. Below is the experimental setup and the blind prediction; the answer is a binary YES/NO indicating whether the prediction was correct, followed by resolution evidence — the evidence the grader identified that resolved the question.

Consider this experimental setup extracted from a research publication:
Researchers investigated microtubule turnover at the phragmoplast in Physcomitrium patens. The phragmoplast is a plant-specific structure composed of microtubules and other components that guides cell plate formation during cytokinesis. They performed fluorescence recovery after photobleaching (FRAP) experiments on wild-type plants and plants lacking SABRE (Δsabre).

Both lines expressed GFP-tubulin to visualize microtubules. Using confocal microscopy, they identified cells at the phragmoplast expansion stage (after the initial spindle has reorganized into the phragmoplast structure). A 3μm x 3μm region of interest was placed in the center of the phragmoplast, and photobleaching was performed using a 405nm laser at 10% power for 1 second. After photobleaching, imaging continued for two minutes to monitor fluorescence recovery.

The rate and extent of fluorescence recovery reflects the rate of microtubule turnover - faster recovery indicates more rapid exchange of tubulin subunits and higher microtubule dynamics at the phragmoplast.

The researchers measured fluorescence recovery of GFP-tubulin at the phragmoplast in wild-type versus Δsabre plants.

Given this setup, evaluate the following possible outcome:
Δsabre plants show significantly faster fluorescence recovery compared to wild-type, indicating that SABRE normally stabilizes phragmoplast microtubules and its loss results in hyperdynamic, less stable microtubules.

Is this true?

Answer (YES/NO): NO